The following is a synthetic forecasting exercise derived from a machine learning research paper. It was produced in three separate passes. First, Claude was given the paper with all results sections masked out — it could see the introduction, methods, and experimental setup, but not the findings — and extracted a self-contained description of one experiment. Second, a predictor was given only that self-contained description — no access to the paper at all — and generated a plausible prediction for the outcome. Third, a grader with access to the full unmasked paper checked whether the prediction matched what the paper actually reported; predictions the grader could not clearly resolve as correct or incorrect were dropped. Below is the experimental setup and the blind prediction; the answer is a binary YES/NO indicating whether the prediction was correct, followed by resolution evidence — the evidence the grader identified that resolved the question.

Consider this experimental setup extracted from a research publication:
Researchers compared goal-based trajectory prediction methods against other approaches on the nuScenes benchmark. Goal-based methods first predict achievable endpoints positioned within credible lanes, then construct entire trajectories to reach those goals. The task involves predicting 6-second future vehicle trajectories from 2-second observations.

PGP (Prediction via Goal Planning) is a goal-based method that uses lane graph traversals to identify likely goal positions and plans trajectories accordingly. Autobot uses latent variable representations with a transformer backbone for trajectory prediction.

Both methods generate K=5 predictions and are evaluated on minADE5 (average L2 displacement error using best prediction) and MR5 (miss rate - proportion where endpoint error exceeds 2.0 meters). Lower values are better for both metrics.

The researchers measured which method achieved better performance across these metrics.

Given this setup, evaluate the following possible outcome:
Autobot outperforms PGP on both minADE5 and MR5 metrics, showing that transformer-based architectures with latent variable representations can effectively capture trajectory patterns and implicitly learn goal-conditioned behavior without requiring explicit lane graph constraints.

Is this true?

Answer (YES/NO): NO